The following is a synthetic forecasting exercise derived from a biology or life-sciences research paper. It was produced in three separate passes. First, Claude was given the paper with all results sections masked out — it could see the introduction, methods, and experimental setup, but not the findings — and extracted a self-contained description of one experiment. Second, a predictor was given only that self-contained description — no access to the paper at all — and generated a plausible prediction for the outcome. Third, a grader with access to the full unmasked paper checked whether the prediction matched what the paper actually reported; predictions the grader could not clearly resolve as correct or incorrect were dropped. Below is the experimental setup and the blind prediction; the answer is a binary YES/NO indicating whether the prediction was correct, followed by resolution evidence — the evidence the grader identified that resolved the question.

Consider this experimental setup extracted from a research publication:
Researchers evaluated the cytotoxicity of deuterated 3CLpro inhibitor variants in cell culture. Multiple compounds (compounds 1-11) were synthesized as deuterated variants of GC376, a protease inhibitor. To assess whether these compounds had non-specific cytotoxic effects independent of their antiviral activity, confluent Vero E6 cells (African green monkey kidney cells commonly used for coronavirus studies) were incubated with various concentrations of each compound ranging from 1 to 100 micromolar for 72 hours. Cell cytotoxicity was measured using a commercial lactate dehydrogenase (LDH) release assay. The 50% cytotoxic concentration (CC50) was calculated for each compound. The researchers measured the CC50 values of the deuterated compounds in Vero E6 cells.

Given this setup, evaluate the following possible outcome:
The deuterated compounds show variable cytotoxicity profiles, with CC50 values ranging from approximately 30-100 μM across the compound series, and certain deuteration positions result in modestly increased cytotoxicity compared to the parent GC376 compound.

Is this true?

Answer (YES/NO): NO